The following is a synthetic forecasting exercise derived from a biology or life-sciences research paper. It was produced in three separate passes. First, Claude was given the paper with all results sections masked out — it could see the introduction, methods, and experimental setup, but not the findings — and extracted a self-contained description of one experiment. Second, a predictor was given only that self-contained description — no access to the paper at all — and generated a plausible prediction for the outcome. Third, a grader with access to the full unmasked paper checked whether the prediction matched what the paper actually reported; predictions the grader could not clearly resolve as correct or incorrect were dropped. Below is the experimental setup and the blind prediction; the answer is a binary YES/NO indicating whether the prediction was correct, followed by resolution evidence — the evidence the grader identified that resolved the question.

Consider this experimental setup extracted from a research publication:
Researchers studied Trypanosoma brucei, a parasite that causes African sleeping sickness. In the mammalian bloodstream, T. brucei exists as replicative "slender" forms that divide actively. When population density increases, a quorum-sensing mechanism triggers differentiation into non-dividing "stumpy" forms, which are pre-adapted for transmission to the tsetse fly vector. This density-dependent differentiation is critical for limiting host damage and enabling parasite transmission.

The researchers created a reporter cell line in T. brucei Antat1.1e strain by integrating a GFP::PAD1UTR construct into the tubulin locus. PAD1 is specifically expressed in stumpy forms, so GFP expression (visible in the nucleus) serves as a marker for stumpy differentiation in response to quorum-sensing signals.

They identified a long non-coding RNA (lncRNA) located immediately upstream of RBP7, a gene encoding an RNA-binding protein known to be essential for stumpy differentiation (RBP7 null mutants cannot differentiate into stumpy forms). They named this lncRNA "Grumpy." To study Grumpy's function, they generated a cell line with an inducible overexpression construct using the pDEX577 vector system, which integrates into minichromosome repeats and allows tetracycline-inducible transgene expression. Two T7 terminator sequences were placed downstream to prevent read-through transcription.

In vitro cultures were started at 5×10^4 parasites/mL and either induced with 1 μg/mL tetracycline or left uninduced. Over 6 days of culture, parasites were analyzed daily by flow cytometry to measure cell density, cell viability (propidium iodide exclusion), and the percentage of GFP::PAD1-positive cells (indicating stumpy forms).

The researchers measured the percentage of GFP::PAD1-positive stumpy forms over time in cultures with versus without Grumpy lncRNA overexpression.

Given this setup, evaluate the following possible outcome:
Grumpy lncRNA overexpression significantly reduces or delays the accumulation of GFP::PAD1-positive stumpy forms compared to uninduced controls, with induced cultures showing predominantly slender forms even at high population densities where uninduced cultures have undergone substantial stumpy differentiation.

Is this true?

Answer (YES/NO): NO